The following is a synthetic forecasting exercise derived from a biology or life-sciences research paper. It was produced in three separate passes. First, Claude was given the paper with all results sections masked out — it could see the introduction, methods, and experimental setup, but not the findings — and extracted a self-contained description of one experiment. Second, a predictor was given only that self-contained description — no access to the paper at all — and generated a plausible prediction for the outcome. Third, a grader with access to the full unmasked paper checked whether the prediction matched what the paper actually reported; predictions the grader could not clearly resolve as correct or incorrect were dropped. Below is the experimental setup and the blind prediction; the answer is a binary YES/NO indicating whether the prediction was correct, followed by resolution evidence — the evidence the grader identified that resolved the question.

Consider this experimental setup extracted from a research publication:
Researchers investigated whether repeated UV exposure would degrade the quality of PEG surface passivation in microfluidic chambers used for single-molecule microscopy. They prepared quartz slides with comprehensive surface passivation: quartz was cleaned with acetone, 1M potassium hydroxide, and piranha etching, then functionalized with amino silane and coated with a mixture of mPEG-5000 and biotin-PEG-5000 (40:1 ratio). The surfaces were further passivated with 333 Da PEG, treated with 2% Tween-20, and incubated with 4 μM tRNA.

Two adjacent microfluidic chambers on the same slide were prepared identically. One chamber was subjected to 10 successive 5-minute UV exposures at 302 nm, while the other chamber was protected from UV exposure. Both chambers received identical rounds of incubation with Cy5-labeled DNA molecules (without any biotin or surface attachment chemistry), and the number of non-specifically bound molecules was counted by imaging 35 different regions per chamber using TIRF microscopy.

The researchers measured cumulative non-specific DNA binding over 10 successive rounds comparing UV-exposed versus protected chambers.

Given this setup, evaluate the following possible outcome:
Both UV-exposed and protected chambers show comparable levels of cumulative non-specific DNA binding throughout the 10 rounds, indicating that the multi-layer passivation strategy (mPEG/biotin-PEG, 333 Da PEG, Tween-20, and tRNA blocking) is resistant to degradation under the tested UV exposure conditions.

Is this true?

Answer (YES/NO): NO